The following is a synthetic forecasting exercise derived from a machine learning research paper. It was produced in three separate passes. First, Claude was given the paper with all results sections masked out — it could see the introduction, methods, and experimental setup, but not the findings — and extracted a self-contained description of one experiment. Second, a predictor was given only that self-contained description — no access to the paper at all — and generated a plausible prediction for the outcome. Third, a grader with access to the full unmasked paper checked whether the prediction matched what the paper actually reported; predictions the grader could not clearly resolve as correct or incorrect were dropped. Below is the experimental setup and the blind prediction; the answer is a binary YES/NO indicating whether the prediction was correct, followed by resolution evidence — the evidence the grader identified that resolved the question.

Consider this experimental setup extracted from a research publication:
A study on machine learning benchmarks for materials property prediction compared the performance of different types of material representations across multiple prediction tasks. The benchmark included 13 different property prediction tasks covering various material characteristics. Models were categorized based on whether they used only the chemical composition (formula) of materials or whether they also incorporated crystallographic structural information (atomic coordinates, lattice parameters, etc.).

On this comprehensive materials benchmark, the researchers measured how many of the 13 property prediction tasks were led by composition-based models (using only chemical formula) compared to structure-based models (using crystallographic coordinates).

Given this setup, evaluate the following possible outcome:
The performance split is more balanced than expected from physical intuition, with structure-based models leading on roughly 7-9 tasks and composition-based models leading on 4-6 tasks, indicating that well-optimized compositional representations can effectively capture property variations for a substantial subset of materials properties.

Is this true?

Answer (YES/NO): YES